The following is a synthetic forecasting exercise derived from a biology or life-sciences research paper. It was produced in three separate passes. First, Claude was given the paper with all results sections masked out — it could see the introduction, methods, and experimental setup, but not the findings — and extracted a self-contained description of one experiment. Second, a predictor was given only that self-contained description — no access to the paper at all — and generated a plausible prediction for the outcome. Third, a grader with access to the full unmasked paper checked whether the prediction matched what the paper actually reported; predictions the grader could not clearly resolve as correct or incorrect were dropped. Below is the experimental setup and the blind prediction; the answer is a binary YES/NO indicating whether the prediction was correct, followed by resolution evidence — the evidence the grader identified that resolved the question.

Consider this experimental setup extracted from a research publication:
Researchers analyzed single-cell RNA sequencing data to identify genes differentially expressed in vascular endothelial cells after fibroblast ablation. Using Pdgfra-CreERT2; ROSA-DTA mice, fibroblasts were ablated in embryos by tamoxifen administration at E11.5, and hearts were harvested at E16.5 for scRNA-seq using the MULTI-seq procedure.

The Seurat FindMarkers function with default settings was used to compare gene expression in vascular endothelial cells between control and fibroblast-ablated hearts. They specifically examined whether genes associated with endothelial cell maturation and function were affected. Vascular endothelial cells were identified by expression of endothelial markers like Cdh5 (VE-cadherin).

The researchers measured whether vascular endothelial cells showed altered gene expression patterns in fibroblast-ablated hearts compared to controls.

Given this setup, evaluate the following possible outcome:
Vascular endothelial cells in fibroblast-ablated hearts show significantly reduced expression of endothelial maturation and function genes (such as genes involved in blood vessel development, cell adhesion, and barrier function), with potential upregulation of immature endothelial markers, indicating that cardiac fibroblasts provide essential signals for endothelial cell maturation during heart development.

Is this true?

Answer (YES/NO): NO